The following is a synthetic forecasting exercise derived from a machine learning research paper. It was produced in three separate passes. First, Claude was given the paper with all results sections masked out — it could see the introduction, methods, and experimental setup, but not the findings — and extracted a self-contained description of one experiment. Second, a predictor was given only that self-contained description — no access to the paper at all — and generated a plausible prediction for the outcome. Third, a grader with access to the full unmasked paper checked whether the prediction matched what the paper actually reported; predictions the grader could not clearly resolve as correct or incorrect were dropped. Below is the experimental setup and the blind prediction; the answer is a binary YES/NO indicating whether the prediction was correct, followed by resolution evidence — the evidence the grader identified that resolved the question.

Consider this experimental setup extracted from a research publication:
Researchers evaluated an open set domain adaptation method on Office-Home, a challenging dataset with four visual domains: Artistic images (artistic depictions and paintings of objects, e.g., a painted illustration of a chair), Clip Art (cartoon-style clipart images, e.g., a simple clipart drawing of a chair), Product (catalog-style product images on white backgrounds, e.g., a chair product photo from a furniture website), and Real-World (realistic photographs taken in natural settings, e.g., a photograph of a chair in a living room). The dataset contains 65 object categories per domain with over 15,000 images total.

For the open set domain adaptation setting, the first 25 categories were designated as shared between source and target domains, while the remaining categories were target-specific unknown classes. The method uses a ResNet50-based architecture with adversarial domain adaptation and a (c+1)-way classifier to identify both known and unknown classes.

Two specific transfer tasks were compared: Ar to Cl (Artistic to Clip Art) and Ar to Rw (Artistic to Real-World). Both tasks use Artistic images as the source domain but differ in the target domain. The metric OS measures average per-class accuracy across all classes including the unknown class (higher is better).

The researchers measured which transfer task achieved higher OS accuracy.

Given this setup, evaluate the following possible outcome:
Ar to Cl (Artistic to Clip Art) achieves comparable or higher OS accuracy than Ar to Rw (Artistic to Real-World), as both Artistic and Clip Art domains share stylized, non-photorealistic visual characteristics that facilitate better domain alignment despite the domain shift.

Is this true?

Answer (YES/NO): NO